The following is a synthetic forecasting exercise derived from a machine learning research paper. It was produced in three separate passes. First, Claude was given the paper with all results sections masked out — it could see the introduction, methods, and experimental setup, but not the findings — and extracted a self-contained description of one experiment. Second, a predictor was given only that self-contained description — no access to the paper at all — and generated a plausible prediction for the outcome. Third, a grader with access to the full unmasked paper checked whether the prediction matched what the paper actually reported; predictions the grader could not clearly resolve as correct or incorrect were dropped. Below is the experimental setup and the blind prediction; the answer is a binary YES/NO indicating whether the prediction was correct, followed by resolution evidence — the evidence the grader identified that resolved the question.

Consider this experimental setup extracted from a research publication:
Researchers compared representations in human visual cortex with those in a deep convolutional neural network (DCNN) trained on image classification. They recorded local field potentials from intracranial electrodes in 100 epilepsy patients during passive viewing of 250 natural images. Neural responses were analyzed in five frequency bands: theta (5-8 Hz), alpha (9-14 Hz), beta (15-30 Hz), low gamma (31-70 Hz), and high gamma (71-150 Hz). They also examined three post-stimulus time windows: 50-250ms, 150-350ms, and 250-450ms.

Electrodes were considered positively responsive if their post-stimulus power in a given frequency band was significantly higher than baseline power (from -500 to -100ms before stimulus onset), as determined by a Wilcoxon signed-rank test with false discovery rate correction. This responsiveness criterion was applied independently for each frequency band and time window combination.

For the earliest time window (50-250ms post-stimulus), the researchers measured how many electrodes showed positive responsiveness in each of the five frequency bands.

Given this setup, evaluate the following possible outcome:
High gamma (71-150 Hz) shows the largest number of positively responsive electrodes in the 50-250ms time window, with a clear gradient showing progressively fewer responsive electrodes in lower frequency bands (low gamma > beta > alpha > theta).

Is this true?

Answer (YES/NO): NO